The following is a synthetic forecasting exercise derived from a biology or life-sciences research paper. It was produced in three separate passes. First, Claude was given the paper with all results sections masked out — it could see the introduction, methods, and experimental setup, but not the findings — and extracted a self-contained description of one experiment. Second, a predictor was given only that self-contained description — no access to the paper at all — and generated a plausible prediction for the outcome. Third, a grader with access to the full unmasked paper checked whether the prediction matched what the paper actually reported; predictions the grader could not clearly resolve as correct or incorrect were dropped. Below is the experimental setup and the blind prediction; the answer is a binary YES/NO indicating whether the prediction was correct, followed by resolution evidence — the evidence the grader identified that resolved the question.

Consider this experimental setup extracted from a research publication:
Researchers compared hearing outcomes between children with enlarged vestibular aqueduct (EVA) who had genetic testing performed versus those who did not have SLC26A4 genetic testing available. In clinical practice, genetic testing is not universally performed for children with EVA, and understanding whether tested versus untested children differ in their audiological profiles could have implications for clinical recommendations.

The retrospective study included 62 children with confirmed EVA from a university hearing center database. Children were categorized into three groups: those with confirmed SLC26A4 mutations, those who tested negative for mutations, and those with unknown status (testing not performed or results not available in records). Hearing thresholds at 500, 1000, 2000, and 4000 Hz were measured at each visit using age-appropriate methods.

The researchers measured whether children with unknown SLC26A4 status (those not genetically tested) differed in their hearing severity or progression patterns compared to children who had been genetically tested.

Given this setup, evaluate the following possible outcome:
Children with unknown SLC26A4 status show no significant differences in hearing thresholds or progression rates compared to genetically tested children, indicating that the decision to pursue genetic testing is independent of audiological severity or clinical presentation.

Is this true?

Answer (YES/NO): NO